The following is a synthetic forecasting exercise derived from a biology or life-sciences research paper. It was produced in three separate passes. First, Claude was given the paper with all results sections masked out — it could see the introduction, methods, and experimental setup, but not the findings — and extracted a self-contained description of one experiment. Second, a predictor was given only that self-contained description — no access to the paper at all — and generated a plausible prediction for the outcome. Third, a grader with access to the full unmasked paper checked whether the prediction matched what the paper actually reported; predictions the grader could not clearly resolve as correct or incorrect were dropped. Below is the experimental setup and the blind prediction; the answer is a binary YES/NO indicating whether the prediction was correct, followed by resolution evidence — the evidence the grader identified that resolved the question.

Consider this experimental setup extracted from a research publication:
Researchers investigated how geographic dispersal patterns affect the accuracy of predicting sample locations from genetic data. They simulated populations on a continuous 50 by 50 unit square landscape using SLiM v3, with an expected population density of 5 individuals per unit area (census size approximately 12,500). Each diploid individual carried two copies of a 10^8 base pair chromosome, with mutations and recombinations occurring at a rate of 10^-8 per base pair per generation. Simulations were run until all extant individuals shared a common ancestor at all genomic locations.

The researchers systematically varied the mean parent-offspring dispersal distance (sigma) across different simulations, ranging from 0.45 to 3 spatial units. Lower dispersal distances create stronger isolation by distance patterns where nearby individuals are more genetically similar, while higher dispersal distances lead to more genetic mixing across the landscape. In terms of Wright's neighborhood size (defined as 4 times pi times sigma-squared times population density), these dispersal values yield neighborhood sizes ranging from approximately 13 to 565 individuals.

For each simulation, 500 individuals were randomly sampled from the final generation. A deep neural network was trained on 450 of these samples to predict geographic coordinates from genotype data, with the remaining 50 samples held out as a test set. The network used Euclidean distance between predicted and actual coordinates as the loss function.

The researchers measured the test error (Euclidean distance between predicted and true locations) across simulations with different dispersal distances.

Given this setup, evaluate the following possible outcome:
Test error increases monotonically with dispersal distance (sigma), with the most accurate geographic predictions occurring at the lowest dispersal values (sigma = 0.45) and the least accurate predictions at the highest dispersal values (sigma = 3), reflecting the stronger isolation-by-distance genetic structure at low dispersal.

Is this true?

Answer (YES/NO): YES